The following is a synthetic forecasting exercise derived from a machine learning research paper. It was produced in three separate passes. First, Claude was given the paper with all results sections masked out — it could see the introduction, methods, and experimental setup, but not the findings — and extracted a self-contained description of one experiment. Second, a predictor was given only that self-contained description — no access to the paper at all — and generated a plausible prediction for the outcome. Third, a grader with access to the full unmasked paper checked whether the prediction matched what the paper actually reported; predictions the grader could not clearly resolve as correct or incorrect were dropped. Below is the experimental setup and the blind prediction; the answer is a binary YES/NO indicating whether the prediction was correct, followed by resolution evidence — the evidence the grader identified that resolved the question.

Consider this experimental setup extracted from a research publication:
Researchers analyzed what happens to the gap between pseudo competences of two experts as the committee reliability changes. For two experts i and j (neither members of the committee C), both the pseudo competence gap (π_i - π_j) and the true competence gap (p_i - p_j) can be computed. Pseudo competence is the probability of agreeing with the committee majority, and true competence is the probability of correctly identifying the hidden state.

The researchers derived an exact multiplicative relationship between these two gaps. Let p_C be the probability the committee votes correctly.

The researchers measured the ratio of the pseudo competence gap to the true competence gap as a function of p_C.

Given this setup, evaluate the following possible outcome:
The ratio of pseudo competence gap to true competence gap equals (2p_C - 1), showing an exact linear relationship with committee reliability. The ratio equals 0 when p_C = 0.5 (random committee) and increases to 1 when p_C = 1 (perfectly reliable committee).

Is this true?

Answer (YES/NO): YES